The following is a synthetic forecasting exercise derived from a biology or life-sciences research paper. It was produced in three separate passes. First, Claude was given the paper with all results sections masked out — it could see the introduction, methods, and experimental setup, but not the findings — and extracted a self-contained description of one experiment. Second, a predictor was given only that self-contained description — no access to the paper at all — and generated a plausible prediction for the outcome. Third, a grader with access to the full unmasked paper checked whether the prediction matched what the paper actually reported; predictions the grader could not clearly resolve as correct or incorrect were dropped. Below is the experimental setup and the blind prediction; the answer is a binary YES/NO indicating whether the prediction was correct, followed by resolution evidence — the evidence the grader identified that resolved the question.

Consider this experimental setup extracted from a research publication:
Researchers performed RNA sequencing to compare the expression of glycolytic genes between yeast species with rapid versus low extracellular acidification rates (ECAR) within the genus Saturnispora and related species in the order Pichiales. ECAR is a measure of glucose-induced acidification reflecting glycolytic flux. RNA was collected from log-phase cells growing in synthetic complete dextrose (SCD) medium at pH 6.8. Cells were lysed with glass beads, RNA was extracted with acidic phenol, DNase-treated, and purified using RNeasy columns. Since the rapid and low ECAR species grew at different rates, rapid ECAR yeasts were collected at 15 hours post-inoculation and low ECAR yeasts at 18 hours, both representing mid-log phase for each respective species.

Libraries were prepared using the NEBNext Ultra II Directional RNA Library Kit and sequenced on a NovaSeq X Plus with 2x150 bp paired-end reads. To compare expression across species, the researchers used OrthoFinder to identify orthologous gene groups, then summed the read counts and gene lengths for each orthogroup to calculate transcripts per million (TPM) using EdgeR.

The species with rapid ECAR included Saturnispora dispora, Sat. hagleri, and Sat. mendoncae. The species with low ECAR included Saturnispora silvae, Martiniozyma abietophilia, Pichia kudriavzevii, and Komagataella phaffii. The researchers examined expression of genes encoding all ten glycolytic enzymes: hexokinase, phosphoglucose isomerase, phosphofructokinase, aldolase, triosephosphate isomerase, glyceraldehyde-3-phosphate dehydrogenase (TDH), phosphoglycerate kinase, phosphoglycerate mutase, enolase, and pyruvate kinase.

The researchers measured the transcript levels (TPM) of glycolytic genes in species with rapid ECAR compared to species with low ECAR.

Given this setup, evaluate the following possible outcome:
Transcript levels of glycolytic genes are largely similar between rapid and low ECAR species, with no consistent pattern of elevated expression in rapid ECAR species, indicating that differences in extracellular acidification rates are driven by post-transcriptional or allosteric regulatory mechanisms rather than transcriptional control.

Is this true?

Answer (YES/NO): NO